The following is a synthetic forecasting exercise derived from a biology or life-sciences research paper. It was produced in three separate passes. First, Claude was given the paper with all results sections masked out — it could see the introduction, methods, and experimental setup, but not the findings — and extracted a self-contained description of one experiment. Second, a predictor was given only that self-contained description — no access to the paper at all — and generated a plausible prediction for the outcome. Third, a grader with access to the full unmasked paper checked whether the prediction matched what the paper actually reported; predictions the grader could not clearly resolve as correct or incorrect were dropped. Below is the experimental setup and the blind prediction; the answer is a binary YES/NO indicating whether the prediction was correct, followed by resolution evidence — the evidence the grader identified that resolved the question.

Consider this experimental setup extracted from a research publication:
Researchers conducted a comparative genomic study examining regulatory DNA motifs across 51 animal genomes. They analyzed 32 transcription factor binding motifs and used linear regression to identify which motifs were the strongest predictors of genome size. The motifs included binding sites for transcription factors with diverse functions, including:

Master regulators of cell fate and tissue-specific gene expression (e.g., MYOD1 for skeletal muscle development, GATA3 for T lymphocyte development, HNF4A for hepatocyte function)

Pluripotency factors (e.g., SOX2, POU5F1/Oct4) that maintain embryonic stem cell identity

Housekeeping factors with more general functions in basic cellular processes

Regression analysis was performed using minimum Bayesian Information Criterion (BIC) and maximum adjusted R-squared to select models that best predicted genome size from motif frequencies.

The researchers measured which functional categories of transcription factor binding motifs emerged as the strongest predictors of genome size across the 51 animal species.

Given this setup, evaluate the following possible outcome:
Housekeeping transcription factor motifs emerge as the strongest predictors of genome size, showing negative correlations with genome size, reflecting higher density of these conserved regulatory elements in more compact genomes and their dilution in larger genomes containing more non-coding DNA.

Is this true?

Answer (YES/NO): NO